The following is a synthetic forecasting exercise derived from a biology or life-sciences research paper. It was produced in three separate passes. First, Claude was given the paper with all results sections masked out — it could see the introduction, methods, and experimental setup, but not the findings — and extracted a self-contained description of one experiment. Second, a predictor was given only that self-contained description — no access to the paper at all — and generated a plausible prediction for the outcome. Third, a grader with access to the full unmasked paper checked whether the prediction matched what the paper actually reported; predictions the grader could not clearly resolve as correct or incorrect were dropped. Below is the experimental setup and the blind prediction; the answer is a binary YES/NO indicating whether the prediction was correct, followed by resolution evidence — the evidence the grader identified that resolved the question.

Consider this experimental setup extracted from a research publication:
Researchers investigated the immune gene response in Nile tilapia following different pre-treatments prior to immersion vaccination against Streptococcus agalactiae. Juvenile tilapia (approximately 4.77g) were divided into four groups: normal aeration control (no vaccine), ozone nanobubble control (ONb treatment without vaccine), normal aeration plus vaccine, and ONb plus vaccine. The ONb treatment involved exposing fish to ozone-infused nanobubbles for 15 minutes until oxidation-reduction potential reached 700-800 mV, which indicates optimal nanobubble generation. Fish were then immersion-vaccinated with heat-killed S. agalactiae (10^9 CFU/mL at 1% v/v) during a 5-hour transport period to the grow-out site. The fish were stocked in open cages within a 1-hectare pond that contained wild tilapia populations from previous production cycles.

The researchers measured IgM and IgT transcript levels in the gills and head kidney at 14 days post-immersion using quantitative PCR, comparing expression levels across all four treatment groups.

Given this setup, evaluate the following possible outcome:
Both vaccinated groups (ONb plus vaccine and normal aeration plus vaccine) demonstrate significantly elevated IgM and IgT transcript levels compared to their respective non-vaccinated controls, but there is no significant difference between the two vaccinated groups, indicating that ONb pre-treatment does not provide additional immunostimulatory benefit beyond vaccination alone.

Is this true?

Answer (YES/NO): NO